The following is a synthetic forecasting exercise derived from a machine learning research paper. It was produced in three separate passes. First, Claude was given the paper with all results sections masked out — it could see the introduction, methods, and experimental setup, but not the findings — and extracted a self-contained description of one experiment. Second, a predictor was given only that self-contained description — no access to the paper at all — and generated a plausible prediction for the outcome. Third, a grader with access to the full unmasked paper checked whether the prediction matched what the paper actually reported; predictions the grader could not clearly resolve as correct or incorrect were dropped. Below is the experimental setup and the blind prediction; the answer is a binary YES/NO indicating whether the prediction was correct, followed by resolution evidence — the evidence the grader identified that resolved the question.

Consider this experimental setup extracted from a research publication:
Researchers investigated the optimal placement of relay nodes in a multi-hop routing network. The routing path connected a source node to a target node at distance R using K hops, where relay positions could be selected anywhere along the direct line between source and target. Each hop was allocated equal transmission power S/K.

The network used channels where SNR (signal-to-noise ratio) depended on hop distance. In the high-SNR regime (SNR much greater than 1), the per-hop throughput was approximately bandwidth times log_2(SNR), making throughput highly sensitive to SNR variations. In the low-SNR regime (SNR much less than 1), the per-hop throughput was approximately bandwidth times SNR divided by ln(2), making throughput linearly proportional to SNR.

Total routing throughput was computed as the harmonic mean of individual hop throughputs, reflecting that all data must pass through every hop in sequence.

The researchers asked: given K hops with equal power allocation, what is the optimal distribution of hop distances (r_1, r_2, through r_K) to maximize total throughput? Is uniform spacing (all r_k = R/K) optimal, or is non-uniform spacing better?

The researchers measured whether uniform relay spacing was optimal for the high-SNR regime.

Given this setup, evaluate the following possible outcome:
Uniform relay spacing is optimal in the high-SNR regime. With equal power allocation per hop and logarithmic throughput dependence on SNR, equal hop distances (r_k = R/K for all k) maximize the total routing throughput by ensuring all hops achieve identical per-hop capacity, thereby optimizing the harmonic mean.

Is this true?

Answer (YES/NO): YES